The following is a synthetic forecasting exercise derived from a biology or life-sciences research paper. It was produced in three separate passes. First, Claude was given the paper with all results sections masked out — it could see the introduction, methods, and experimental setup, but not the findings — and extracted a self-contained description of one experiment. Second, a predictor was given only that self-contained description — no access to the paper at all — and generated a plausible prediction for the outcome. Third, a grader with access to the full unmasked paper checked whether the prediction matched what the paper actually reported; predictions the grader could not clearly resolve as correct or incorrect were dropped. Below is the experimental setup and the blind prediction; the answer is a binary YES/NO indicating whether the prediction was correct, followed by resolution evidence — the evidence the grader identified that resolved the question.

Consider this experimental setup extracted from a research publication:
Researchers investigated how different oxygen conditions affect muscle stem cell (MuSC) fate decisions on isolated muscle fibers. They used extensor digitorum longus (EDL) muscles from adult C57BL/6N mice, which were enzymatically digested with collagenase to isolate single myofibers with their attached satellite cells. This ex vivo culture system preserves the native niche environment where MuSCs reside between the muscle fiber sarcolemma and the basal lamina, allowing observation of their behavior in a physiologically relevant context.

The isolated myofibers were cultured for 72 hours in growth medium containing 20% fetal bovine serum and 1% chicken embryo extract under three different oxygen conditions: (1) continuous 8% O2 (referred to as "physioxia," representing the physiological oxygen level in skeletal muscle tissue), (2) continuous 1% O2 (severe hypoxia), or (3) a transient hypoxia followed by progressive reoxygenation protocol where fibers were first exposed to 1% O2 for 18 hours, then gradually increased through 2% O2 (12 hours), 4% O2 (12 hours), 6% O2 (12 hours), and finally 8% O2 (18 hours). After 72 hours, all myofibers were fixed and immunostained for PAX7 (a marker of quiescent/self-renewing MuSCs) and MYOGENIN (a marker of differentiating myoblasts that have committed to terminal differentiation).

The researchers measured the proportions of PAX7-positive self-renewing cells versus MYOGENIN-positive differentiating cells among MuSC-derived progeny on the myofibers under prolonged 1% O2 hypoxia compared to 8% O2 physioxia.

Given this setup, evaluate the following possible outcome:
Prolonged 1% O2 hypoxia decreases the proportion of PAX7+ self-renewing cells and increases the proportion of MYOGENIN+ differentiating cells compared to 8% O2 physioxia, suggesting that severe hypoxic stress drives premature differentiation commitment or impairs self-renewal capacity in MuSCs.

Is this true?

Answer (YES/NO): NO